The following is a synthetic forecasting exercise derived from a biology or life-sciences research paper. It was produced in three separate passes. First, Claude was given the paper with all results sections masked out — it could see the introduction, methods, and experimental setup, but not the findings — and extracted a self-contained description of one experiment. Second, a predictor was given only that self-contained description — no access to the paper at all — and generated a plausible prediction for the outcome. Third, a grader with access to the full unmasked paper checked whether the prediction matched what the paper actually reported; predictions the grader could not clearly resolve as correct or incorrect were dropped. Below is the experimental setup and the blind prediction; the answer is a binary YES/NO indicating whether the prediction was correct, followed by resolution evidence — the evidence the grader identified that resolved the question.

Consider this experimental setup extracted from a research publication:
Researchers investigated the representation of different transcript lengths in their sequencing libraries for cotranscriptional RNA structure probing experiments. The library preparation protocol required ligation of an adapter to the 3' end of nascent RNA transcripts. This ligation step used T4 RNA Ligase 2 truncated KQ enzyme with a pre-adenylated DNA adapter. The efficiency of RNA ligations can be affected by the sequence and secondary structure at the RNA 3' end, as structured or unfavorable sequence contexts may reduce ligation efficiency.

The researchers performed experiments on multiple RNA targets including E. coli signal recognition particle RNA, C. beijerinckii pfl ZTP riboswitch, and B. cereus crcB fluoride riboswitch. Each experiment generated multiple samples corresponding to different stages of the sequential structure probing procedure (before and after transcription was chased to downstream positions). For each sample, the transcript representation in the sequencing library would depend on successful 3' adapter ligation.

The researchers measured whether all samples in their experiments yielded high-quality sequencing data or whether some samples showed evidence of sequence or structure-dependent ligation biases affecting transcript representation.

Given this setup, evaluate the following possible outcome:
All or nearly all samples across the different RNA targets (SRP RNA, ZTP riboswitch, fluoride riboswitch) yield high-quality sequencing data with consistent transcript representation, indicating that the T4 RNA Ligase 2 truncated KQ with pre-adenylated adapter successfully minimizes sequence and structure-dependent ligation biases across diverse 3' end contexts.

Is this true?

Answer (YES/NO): NO